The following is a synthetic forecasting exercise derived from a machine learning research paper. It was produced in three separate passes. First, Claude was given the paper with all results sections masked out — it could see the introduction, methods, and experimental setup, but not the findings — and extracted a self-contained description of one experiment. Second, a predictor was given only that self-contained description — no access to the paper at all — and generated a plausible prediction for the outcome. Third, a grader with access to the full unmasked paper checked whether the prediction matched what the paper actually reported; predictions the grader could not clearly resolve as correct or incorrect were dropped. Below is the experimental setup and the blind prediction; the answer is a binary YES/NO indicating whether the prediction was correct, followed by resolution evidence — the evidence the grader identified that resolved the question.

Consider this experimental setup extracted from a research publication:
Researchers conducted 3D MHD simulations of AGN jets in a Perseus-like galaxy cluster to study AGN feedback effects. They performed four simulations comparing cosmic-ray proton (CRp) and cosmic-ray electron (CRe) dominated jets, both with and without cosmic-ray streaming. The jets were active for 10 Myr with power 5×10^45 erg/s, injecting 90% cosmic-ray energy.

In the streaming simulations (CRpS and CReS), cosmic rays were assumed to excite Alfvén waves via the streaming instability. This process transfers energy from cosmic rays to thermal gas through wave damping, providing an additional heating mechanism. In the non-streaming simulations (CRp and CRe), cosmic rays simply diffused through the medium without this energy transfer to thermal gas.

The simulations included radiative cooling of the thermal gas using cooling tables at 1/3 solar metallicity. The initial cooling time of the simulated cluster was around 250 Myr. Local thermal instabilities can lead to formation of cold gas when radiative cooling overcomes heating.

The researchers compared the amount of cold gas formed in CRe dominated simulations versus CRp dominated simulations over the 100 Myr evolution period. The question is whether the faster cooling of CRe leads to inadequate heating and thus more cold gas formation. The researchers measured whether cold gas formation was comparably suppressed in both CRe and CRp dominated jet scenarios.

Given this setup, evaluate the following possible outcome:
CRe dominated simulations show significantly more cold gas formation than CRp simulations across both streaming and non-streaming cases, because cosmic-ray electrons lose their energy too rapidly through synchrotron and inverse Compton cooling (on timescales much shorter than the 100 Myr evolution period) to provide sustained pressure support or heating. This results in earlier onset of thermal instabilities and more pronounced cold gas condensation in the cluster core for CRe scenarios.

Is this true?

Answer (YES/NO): NO